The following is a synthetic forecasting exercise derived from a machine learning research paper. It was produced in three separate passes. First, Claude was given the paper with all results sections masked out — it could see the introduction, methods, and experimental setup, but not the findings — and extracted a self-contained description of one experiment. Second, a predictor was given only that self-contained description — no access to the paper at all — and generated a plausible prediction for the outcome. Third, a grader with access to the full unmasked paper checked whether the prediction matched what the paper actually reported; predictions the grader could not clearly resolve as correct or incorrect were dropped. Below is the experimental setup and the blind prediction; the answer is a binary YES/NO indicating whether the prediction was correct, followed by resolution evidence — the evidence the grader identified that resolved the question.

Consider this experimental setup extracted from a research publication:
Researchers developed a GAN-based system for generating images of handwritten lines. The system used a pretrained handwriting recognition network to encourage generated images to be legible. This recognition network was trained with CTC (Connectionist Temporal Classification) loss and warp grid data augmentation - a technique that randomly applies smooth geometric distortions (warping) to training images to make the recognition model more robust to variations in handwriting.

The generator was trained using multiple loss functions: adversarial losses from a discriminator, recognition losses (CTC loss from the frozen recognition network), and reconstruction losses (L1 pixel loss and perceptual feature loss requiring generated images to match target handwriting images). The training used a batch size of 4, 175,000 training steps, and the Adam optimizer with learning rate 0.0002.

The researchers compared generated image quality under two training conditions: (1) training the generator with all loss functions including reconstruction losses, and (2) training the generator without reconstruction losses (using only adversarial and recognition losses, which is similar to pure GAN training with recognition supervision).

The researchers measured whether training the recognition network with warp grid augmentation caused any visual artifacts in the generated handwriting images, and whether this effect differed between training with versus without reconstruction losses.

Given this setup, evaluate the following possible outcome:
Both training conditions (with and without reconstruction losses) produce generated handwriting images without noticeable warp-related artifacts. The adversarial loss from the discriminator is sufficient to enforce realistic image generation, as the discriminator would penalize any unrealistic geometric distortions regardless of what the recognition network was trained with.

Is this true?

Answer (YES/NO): NO